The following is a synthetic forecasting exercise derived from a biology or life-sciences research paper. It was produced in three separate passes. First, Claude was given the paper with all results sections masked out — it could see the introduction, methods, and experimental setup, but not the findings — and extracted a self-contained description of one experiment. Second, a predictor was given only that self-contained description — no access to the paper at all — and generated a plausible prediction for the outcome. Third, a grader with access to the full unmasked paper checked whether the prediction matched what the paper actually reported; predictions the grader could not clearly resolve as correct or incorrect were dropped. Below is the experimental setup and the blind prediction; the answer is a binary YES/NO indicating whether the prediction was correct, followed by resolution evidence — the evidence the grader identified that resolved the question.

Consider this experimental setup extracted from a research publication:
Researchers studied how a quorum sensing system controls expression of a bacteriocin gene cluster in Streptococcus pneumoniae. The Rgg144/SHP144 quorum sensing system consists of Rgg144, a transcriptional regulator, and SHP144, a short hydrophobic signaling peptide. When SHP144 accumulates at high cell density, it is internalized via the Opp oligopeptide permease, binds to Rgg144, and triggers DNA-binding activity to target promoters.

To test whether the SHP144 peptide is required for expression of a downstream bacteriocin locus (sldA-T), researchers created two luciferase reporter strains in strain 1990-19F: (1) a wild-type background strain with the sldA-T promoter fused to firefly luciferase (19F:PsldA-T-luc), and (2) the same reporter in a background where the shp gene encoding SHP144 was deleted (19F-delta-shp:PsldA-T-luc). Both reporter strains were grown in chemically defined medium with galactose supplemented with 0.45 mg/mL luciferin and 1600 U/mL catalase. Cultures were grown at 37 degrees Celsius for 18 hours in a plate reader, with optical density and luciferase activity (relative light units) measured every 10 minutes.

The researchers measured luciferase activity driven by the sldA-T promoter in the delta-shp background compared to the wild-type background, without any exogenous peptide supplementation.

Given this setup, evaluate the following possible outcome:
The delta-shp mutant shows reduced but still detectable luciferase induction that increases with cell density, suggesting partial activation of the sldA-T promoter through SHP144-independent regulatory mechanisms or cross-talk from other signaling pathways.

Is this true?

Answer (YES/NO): NO